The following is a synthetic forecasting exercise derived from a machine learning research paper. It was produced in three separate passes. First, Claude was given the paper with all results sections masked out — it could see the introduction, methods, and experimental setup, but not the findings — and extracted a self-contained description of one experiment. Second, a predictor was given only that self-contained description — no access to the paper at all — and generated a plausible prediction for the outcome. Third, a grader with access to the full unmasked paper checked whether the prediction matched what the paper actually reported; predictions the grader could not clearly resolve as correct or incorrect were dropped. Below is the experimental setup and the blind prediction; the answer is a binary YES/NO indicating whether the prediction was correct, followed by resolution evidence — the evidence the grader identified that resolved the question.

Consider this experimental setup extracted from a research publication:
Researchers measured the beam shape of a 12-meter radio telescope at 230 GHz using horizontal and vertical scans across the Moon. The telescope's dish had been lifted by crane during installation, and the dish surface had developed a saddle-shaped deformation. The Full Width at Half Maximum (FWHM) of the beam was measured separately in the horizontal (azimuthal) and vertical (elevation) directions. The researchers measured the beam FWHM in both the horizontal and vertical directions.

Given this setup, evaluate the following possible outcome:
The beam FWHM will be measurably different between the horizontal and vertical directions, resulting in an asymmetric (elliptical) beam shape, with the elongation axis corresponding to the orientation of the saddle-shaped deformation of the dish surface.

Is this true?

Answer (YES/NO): YES